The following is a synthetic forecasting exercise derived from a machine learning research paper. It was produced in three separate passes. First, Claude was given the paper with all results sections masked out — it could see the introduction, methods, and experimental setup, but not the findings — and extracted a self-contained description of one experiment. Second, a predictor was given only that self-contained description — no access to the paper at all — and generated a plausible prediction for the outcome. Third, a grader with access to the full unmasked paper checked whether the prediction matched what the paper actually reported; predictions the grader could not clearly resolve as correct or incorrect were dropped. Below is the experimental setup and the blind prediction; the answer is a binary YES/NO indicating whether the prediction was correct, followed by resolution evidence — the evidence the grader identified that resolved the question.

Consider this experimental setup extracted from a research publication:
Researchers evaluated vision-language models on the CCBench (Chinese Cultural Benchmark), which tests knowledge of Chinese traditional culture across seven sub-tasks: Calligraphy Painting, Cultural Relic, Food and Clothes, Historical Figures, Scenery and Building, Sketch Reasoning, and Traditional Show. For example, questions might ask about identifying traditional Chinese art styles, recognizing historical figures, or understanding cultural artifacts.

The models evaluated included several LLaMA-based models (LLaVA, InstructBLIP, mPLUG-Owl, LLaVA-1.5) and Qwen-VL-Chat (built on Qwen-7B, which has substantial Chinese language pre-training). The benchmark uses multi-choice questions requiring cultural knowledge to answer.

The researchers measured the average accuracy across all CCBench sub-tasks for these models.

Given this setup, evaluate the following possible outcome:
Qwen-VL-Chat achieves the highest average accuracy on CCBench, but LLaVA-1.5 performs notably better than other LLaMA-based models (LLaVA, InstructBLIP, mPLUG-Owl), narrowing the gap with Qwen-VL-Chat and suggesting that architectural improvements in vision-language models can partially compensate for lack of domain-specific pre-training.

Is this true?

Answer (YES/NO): NO